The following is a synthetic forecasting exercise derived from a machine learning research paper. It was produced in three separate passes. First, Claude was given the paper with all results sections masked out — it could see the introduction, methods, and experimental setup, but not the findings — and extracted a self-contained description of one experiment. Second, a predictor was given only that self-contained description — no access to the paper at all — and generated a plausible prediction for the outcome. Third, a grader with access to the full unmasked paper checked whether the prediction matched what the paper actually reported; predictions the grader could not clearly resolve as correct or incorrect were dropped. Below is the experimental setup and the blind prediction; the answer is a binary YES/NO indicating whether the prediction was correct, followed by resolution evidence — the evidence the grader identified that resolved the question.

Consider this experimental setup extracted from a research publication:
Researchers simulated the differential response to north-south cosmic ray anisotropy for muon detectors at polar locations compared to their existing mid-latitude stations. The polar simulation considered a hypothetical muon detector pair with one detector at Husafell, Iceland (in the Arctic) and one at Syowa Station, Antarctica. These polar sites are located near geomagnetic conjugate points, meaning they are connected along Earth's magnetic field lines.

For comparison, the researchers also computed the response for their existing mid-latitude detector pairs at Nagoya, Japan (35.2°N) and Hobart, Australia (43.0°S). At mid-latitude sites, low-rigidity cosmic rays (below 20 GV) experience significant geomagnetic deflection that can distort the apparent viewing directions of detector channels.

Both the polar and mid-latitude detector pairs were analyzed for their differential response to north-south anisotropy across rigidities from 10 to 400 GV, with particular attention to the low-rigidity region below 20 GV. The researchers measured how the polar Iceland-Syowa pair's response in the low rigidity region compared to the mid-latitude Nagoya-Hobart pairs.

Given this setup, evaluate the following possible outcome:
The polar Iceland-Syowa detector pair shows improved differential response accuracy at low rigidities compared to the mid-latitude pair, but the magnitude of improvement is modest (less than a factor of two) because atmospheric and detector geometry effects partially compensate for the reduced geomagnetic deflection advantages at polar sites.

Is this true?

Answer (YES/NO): NO